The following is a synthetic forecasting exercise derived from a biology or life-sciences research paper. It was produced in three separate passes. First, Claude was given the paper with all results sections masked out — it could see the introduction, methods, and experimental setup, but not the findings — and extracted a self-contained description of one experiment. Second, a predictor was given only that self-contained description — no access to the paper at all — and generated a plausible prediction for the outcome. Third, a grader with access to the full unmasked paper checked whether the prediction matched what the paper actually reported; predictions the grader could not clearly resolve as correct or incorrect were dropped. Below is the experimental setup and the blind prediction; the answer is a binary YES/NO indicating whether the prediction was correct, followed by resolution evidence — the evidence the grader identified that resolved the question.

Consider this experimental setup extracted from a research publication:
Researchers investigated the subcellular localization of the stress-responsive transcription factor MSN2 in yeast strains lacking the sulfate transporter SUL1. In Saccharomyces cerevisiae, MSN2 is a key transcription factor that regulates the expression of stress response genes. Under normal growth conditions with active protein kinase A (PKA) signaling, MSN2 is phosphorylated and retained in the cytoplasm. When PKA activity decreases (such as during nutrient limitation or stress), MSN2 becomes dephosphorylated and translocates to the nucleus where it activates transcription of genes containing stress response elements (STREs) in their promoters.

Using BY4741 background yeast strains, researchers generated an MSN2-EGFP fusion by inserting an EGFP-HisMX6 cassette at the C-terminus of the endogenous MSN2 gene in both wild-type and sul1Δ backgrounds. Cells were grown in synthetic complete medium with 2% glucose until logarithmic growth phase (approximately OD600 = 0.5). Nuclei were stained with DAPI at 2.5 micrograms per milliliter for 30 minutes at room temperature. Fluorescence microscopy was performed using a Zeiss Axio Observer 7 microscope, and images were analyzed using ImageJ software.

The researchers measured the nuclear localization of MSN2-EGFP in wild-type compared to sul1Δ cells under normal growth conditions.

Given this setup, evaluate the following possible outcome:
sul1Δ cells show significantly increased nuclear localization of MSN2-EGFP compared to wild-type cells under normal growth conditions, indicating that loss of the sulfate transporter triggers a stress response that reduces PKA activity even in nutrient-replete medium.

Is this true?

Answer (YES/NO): YES